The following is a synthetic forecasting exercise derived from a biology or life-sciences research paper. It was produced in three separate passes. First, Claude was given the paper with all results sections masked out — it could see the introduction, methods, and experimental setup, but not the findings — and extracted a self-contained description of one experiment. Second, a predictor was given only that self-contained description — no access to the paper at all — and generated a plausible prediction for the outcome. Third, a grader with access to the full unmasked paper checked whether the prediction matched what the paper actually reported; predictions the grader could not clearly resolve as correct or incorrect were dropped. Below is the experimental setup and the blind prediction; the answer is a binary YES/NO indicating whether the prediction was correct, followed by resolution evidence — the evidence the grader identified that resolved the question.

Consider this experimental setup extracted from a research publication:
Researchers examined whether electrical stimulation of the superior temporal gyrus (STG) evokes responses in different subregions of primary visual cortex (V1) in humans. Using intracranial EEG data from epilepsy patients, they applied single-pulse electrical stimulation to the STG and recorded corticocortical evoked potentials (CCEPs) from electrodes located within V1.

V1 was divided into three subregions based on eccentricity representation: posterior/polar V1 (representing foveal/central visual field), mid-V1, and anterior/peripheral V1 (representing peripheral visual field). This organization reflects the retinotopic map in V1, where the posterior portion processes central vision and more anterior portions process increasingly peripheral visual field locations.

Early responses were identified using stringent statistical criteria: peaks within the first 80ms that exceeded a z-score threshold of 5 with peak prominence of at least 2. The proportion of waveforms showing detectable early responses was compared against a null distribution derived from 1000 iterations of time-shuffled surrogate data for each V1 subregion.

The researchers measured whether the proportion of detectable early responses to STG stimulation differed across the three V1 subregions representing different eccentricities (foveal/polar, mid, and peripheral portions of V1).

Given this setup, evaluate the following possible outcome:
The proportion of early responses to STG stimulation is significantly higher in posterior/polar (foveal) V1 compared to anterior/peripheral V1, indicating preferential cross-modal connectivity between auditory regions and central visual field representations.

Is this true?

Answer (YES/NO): NO